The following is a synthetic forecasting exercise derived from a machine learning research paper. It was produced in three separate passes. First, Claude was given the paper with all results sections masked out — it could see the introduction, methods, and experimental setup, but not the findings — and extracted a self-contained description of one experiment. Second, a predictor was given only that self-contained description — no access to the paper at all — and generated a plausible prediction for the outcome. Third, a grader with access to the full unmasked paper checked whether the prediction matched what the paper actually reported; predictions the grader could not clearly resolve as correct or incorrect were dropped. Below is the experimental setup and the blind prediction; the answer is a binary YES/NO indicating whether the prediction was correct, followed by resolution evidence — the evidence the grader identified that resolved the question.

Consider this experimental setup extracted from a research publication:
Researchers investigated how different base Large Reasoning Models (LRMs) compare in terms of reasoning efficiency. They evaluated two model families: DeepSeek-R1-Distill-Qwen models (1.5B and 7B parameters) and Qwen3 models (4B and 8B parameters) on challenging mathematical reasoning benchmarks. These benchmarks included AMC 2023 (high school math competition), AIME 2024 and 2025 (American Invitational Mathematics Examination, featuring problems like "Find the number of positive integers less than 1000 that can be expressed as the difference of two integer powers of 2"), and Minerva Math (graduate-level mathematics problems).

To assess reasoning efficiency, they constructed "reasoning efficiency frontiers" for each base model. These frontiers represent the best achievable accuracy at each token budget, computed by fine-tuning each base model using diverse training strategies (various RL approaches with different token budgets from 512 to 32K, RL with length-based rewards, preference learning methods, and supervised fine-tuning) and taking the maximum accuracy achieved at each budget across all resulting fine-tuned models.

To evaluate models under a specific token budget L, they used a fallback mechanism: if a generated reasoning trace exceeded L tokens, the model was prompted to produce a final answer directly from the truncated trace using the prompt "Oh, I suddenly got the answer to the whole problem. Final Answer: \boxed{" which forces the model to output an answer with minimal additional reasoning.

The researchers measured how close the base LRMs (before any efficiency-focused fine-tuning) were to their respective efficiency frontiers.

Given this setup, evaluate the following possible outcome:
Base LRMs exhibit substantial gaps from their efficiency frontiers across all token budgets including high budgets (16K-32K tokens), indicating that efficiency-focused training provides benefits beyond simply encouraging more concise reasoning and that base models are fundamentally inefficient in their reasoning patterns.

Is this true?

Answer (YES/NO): NO